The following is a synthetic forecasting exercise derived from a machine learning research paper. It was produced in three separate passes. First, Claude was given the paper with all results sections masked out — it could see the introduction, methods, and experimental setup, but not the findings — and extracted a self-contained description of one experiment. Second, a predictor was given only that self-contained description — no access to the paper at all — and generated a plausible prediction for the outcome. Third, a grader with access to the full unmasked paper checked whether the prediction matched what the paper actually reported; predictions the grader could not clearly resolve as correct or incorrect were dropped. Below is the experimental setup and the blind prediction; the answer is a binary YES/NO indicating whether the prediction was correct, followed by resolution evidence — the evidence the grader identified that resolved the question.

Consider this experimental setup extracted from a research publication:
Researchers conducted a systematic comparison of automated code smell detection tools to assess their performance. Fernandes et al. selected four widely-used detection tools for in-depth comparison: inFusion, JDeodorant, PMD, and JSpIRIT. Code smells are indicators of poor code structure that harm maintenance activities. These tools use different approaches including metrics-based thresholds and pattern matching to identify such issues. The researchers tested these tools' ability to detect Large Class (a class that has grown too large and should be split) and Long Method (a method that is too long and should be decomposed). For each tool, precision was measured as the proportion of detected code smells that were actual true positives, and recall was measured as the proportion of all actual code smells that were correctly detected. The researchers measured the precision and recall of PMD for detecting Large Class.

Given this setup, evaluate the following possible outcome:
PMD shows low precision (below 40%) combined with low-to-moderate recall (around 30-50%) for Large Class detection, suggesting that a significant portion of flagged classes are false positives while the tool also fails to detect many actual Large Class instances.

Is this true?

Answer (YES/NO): NO